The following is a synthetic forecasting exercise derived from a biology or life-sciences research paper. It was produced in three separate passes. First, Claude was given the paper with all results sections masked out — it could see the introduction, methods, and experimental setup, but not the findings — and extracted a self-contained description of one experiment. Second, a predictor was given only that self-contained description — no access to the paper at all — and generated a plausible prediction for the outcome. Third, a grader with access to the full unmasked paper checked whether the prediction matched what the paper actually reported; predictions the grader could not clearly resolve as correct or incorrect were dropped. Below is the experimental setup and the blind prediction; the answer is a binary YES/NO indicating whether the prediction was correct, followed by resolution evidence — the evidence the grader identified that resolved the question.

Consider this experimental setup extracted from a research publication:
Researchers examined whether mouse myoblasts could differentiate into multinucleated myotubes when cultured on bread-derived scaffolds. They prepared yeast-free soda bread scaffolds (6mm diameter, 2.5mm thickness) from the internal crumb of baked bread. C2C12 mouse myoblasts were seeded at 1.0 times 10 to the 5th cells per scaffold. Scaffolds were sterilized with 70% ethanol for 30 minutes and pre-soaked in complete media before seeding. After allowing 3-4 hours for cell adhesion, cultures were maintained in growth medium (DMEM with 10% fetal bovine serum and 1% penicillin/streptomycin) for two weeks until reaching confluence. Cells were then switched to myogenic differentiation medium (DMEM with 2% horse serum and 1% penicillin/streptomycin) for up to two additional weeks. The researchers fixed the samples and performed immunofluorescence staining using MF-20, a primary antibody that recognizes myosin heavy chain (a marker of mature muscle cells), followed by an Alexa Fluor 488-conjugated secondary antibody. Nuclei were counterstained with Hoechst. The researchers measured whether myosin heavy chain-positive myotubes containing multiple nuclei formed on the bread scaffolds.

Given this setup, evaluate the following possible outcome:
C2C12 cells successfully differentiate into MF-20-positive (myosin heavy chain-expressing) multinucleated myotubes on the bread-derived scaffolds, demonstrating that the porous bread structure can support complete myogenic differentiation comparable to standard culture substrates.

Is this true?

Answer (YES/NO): YES